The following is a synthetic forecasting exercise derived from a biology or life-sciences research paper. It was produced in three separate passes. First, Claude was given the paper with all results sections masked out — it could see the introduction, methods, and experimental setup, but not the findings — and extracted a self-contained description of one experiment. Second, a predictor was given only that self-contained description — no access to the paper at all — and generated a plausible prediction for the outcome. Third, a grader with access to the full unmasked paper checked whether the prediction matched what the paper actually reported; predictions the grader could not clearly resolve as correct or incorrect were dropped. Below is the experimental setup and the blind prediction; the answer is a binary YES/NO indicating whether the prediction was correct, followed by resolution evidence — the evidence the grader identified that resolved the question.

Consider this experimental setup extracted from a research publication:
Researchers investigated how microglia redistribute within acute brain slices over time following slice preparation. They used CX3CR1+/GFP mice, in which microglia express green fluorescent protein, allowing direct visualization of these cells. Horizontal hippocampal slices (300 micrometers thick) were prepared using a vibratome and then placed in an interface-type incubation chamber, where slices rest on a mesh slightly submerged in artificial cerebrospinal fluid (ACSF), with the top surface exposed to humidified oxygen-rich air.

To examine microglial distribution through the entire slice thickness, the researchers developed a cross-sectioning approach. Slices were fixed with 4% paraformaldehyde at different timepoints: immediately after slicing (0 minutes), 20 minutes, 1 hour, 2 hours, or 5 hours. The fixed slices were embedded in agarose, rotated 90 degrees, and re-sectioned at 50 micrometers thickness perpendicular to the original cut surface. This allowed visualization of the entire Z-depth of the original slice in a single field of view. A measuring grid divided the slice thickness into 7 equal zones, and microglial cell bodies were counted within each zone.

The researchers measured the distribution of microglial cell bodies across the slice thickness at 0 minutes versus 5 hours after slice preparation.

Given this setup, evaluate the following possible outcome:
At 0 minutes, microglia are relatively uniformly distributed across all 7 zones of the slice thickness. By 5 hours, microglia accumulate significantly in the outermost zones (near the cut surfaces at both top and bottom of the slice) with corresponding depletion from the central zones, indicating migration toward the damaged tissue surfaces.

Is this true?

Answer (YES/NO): NO